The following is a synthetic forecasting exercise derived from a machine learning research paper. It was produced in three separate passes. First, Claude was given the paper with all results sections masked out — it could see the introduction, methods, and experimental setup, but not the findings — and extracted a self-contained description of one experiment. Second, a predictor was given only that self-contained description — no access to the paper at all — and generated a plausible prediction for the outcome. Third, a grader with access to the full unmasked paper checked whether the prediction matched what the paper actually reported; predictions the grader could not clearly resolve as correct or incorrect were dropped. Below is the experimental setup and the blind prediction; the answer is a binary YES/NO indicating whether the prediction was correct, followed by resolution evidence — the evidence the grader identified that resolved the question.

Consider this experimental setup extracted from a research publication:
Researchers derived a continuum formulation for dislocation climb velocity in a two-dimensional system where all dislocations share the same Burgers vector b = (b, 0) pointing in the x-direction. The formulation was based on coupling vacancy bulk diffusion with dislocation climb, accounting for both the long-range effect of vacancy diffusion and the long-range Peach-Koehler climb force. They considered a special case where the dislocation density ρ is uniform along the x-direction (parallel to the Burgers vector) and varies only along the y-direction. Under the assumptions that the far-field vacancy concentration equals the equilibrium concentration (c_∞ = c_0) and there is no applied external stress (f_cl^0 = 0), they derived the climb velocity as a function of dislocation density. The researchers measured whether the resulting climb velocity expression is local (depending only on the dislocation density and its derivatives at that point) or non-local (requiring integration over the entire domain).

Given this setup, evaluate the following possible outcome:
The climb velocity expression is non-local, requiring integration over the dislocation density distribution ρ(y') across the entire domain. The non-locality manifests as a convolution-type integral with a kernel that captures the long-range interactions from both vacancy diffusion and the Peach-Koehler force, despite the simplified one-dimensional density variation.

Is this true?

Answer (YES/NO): NO